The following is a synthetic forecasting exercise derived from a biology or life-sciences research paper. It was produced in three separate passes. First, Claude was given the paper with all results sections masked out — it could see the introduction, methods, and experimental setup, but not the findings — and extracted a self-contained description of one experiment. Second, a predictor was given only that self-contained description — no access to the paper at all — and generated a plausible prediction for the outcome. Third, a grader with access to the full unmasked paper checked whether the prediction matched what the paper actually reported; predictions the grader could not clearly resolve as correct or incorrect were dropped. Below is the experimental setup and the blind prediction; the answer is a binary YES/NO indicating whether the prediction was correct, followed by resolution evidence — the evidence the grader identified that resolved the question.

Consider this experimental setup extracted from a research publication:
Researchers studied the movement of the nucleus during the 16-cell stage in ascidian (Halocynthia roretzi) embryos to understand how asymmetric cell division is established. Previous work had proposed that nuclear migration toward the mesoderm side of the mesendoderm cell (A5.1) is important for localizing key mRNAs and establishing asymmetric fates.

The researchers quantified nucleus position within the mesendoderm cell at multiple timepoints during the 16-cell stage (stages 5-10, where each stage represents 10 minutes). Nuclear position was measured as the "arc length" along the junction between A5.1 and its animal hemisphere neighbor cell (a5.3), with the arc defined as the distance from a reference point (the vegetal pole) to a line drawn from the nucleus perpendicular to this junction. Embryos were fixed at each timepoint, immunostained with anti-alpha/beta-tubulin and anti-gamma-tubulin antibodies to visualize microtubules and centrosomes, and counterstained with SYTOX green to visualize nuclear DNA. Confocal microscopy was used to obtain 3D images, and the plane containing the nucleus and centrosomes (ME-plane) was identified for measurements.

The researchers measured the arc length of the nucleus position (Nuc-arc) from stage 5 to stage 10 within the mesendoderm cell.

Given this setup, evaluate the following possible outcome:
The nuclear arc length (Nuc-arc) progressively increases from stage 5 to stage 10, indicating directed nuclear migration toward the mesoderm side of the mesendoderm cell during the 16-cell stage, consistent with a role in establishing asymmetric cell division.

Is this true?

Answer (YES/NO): NO